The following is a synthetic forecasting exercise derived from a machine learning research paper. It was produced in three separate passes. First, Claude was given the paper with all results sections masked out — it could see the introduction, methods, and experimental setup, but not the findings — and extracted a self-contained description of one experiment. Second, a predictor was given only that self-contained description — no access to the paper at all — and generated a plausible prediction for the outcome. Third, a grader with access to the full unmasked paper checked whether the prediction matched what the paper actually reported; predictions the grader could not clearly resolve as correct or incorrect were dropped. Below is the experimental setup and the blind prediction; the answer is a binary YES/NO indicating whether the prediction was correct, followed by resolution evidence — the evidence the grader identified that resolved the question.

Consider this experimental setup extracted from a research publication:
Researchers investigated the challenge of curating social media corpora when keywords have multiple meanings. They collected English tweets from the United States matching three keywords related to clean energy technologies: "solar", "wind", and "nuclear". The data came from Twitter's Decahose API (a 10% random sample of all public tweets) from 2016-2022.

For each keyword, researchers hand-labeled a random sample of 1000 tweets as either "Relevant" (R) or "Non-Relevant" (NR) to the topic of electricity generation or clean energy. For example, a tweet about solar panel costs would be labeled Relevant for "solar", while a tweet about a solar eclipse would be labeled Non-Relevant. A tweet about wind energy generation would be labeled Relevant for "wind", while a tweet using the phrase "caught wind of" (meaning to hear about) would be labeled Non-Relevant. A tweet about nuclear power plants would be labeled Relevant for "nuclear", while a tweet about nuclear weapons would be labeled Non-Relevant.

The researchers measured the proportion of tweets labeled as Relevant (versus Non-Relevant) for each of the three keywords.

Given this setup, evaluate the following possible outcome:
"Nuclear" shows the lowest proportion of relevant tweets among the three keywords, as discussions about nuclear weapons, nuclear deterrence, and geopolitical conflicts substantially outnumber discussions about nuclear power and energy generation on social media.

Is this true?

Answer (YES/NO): NO